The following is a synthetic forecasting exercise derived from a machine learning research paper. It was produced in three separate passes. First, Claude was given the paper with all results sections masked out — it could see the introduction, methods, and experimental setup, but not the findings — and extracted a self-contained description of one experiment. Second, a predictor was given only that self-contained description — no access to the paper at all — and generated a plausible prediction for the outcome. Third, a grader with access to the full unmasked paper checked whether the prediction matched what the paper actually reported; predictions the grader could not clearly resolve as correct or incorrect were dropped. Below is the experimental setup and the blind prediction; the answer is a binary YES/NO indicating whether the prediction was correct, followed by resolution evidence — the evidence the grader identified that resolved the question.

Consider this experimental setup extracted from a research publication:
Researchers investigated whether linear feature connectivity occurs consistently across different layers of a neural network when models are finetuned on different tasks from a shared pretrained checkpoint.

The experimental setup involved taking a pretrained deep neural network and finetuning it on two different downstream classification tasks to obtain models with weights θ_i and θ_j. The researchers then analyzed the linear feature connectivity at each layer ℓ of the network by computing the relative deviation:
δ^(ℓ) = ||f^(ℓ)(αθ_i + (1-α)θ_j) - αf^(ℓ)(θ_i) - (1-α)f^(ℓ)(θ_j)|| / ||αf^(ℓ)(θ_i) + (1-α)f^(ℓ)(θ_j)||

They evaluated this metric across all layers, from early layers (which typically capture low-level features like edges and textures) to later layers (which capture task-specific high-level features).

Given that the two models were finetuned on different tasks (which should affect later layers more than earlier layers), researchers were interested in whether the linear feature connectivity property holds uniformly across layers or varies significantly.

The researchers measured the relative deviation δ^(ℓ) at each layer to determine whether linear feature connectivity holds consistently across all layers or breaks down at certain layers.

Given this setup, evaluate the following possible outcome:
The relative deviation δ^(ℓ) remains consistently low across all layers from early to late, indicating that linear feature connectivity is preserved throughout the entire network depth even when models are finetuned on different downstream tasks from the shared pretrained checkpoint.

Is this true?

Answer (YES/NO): YES